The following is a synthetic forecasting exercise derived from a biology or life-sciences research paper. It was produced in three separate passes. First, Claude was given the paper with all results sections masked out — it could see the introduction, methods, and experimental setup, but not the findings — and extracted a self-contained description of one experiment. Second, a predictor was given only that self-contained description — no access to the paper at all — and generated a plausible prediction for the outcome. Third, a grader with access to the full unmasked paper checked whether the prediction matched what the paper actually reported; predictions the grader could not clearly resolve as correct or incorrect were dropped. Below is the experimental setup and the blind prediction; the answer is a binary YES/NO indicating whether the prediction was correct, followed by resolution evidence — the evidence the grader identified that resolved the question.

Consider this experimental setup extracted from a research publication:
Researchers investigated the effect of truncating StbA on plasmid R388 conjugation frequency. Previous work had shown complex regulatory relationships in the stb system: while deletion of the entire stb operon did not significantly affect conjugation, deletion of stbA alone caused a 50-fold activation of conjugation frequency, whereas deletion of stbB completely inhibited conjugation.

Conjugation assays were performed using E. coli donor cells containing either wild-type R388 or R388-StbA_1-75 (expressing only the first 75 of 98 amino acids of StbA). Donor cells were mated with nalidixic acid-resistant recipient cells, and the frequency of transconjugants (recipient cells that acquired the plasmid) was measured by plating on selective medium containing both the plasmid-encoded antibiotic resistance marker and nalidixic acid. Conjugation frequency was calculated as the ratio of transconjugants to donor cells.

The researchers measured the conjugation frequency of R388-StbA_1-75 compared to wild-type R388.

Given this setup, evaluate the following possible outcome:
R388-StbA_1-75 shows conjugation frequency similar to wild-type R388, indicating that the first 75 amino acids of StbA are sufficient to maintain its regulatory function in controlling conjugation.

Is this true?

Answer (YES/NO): YES